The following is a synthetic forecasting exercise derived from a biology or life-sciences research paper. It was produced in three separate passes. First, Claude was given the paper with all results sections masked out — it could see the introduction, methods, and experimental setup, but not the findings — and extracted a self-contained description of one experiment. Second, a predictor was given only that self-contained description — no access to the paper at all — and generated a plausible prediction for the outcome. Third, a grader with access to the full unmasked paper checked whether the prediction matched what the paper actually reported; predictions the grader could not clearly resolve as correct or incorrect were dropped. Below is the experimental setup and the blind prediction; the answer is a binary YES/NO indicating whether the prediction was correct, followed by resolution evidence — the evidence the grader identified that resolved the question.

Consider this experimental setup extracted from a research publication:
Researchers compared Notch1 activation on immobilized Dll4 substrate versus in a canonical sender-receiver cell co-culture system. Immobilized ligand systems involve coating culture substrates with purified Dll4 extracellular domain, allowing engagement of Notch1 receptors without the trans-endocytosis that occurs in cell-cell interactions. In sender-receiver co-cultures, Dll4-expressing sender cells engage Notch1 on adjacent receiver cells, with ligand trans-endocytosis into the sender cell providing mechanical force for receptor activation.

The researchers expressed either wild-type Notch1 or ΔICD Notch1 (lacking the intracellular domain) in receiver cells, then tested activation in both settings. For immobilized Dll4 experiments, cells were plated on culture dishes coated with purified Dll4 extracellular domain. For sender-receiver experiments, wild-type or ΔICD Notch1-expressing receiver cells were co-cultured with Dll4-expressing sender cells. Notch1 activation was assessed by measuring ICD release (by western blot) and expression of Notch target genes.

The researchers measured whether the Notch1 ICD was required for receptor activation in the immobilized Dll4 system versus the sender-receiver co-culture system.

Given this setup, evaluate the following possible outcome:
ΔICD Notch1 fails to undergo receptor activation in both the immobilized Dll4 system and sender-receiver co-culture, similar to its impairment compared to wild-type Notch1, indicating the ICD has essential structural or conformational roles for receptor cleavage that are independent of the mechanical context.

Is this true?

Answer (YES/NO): NO